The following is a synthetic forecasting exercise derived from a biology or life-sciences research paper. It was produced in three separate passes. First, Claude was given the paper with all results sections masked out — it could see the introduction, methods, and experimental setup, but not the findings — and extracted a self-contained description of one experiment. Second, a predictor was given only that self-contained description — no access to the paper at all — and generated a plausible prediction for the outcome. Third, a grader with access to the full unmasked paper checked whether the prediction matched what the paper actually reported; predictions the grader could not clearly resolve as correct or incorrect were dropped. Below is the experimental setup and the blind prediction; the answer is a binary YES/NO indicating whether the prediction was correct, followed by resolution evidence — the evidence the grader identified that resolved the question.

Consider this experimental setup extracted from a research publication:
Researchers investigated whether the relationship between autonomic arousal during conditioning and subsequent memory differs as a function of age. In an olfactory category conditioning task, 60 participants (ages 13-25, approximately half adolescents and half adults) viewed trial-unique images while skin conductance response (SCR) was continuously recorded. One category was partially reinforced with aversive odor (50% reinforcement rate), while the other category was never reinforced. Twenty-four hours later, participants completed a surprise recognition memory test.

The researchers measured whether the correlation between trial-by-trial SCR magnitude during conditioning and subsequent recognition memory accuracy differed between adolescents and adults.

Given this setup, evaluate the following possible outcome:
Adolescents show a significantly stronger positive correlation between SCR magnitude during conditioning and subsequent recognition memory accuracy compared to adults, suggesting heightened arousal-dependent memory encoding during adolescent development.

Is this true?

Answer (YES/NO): NO